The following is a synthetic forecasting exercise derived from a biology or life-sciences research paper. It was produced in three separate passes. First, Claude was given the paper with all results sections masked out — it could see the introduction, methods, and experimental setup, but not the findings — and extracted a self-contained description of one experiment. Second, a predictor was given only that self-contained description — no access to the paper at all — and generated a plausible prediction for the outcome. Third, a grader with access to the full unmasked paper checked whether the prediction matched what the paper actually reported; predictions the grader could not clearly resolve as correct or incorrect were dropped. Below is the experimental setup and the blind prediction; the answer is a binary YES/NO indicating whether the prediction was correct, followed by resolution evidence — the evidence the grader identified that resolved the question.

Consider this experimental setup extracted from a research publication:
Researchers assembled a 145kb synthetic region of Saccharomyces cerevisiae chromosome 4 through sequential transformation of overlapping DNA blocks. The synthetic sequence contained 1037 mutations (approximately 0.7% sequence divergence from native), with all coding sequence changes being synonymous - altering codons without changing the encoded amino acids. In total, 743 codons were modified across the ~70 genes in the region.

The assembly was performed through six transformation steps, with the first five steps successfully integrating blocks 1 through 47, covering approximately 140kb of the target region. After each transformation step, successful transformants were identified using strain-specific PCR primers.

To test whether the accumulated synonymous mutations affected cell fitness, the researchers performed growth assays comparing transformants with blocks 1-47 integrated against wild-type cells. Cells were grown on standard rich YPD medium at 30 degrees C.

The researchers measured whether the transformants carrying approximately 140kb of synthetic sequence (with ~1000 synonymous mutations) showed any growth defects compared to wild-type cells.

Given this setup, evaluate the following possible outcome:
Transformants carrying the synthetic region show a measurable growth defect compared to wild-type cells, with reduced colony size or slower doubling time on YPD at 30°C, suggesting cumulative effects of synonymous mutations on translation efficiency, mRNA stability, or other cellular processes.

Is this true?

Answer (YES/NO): NO